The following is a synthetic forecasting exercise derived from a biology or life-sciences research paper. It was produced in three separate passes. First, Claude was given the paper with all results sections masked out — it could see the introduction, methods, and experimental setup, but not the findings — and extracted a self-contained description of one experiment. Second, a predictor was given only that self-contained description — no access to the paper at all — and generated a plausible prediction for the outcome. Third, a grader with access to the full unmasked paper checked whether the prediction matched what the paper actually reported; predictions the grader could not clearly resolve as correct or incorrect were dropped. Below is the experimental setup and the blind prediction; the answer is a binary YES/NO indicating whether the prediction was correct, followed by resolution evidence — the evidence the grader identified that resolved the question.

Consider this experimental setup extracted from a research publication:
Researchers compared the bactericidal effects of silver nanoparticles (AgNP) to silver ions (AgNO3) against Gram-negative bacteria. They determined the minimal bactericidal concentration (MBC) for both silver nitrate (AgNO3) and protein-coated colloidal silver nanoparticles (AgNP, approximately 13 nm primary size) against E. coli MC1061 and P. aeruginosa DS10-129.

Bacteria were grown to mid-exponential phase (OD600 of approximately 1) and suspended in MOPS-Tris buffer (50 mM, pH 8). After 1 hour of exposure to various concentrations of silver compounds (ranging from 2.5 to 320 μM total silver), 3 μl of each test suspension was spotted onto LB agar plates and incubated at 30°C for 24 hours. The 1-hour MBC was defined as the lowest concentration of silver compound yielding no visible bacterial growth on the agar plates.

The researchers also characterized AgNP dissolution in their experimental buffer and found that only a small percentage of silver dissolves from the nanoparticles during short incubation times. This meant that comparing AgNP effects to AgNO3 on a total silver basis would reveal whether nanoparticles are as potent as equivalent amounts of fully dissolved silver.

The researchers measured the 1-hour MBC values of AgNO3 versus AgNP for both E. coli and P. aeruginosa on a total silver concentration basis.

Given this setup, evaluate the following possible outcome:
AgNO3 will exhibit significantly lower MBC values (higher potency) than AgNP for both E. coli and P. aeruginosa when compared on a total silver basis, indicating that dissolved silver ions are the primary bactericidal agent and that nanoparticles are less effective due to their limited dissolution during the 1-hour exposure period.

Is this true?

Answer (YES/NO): YES